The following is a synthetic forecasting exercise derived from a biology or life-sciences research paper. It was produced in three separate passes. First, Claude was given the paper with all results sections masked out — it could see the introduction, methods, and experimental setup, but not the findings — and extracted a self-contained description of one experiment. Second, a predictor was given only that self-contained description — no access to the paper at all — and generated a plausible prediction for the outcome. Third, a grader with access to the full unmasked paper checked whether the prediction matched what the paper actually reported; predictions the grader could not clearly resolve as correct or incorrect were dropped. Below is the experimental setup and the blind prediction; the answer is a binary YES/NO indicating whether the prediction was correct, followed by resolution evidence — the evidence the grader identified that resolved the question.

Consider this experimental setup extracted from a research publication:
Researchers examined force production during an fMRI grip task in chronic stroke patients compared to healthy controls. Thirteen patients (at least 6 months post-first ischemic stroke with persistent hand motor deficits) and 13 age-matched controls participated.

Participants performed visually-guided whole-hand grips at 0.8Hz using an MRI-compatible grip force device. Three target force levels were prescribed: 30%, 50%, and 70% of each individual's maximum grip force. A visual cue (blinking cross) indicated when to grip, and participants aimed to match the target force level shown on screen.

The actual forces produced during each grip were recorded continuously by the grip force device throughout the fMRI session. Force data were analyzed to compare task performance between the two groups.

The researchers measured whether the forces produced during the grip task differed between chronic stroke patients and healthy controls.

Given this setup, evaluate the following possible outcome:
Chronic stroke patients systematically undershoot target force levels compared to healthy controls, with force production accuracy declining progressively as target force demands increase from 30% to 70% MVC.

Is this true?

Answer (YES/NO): NO